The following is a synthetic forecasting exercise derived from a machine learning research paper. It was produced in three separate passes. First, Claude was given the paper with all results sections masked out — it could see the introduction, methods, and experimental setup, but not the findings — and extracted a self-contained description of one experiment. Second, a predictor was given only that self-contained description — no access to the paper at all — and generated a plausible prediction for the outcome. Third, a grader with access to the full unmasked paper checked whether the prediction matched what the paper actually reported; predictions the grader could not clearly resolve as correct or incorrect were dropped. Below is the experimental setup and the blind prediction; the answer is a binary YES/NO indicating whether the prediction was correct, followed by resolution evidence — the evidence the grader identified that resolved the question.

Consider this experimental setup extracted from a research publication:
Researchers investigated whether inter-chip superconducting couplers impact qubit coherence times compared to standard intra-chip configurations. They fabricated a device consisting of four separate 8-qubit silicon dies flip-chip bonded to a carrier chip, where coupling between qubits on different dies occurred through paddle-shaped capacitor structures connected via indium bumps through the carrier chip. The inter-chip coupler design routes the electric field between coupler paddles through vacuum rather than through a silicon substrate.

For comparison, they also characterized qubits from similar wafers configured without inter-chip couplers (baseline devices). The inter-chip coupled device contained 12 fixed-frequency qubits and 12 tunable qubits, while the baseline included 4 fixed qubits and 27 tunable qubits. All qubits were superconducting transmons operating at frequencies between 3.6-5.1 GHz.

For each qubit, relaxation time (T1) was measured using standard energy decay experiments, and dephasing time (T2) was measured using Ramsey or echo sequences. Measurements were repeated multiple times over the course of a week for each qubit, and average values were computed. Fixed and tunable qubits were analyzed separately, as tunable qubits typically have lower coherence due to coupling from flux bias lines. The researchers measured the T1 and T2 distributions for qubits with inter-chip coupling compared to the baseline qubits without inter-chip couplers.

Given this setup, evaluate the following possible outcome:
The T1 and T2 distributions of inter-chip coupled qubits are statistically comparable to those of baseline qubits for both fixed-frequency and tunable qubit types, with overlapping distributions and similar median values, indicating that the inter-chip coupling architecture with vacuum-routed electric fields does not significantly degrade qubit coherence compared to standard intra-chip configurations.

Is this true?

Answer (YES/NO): YES